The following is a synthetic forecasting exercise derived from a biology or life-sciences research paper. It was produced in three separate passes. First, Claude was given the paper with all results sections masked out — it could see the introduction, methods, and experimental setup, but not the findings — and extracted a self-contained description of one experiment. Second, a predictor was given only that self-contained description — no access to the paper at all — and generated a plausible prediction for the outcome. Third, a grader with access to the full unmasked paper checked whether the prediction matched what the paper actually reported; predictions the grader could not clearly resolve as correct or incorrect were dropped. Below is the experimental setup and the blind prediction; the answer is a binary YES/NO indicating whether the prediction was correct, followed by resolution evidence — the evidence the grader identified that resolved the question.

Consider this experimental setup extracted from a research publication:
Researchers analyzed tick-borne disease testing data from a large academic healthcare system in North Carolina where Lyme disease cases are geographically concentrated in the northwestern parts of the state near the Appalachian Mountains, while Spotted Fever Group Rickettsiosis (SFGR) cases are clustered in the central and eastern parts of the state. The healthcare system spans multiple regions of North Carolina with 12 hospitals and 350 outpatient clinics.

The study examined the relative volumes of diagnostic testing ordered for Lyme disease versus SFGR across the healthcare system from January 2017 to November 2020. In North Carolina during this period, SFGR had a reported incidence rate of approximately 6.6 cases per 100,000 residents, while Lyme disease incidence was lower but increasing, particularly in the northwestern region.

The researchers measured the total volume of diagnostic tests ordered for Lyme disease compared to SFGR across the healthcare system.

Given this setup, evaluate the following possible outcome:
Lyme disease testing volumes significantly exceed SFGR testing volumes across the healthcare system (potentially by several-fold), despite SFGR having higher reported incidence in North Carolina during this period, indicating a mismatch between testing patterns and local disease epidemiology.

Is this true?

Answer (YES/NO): YES